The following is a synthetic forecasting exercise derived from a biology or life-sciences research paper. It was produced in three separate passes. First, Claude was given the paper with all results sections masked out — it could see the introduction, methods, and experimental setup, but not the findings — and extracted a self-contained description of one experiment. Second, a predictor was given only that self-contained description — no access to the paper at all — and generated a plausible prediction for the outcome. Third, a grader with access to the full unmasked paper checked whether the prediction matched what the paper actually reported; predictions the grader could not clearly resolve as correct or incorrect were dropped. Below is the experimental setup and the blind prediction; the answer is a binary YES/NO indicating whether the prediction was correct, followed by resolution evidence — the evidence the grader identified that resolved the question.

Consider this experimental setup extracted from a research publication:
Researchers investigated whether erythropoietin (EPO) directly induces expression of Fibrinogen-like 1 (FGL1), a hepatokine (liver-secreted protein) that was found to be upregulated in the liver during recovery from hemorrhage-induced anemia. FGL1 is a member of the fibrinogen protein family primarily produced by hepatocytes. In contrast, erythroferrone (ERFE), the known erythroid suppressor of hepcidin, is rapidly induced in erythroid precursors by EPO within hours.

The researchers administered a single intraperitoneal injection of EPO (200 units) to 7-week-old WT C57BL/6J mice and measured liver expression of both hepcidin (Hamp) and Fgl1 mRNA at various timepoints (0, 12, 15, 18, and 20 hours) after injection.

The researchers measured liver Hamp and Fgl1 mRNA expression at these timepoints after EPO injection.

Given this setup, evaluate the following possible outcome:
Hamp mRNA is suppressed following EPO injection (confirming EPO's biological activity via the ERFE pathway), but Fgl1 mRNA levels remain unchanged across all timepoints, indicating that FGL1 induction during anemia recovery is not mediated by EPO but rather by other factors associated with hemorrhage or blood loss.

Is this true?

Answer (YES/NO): YES